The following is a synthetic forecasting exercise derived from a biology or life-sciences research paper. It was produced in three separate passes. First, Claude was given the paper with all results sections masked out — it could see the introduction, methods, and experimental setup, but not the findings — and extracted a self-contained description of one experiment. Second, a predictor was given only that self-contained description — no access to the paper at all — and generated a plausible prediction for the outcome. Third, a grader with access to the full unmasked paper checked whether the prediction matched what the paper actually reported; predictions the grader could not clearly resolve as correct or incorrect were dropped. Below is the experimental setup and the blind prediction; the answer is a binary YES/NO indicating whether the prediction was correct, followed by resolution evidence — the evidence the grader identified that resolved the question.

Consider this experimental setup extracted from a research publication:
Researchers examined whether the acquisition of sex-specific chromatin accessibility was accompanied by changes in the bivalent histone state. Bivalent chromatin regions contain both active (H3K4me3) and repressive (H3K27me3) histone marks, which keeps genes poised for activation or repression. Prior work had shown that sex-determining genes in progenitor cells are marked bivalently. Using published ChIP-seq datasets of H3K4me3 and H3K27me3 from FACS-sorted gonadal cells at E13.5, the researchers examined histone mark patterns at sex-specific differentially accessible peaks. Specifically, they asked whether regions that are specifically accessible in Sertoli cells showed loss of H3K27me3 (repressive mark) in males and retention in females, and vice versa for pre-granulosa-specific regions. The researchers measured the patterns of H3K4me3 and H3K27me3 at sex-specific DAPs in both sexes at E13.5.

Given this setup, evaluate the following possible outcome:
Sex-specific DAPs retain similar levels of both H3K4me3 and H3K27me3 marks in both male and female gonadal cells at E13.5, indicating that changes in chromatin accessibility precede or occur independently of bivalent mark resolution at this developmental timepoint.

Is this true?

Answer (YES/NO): NO